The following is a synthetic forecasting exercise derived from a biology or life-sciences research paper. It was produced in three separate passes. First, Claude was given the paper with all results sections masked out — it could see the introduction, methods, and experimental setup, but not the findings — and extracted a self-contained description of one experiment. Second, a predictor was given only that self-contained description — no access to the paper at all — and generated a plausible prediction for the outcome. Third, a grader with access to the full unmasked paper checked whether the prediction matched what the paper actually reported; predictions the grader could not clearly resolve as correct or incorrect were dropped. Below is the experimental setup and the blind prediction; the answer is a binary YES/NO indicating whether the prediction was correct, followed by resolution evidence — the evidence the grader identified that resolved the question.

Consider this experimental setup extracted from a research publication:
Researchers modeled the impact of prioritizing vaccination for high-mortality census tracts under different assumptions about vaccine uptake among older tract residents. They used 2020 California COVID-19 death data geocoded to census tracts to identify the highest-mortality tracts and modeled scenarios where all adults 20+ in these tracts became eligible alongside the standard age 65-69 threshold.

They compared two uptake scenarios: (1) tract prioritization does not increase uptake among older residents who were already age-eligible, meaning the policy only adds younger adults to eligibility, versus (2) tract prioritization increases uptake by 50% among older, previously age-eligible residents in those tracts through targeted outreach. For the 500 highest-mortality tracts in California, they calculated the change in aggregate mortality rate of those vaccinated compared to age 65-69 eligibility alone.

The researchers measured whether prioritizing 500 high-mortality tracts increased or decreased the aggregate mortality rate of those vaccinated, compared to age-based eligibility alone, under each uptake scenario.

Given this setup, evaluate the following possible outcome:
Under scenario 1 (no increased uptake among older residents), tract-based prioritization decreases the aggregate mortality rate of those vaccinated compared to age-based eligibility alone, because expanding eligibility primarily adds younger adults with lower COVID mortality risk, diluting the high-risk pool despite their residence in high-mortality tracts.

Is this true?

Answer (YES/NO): YES